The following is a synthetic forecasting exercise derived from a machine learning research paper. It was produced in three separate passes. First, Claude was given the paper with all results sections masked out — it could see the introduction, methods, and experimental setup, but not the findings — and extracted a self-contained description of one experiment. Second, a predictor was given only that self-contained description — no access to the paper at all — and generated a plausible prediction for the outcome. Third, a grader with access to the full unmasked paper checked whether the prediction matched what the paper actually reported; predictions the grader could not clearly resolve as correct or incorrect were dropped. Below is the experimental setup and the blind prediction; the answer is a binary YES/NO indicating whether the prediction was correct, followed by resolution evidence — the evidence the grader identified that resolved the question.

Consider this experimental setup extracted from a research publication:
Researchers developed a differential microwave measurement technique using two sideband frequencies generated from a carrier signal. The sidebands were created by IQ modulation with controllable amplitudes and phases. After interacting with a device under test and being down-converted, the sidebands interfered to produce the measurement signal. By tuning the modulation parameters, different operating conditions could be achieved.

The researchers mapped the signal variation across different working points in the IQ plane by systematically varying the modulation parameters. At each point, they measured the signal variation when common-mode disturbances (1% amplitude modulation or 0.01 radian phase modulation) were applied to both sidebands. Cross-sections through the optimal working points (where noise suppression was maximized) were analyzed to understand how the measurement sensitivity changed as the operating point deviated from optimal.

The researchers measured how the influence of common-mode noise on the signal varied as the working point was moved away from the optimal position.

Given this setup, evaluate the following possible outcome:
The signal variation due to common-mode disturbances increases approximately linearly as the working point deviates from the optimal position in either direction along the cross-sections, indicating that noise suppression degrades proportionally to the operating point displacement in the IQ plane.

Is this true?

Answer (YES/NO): YES